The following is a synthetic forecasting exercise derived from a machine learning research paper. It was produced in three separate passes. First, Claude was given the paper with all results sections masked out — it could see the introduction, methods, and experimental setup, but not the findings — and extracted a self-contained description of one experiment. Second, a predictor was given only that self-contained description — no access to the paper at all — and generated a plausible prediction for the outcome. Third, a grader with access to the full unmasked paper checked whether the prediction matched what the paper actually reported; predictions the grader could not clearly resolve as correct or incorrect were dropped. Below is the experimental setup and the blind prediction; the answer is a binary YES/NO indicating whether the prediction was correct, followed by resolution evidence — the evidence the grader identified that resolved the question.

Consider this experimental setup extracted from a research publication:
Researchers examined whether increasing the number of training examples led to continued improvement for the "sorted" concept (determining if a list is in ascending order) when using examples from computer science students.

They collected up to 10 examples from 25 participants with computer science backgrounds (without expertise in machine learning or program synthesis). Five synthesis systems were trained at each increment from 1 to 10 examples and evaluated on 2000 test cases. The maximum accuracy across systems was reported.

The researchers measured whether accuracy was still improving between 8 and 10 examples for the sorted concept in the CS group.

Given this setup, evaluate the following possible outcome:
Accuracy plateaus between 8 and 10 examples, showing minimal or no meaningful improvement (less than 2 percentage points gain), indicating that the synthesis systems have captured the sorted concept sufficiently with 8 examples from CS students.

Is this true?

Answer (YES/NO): NO